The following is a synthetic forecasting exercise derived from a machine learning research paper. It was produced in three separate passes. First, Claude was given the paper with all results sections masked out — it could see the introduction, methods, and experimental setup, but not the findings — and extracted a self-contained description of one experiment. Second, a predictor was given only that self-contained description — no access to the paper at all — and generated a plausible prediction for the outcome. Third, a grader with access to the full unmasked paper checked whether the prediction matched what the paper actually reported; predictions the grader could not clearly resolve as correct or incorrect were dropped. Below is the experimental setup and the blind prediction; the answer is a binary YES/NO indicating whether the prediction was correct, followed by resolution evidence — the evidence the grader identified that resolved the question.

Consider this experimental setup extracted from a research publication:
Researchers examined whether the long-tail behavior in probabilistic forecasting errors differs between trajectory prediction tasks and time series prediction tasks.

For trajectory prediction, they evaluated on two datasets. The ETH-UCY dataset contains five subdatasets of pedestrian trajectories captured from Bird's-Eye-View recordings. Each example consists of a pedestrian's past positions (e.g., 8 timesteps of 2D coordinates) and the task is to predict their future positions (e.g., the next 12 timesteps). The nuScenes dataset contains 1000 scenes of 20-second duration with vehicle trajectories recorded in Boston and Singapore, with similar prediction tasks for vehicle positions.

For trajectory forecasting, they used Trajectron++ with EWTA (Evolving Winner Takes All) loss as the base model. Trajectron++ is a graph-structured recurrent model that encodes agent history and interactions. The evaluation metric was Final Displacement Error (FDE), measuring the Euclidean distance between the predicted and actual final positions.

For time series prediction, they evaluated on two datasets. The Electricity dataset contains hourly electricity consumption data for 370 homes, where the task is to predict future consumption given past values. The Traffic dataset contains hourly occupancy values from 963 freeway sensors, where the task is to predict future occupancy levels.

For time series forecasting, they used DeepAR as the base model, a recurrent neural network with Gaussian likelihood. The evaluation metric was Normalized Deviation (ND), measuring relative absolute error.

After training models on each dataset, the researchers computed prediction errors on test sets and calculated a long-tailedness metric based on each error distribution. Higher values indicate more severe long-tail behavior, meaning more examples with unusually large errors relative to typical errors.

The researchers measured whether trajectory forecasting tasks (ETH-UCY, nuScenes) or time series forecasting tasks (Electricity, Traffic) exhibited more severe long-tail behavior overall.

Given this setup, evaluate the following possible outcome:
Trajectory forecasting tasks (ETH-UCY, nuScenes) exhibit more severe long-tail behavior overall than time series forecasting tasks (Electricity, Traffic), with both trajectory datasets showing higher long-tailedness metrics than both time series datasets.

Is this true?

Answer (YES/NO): NO